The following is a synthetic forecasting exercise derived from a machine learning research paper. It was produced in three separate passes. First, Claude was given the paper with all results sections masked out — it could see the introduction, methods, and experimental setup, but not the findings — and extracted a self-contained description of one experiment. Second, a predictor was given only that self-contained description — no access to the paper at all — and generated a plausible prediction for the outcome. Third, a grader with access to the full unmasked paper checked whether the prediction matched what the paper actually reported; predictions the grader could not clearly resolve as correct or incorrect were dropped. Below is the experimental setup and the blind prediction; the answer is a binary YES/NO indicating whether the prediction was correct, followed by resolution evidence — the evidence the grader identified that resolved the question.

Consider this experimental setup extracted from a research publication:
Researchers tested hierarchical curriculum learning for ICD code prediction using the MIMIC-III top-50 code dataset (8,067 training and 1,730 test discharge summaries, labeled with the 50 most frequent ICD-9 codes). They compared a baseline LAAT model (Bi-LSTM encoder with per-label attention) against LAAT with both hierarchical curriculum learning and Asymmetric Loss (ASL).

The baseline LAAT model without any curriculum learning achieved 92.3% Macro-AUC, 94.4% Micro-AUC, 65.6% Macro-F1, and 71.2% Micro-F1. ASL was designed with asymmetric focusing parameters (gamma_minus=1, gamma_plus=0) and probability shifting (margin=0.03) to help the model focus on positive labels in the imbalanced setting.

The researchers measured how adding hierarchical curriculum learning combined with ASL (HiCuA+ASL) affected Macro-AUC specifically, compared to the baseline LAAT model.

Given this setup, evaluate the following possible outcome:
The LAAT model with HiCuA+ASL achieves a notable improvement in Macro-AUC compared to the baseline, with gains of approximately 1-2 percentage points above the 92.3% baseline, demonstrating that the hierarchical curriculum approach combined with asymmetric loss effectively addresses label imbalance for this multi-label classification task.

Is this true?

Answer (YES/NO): NO